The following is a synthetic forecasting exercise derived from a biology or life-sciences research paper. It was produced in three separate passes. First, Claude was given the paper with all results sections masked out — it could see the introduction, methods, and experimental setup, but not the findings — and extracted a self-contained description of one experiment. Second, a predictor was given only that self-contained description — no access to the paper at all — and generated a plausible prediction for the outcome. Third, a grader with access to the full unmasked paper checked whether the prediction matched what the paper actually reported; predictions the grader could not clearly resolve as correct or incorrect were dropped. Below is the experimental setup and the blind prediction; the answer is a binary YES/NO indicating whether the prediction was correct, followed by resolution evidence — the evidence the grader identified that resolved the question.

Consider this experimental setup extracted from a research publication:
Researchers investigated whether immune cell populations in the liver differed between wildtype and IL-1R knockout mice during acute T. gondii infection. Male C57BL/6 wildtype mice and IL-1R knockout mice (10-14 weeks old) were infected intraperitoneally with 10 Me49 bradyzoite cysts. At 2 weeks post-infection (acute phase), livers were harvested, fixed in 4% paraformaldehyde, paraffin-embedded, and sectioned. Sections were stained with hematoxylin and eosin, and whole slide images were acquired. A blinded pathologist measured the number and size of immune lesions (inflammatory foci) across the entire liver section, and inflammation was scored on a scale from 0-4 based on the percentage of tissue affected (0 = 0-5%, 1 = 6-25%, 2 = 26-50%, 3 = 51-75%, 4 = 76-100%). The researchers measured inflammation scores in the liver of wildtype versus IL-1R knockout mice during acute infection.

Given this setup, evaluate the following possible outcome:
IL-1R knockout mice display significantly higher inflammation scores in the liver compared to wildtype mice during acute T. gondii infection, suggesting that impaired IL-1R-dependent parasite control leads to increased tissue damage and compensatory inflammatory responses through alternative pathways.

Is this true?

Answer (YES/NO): NO